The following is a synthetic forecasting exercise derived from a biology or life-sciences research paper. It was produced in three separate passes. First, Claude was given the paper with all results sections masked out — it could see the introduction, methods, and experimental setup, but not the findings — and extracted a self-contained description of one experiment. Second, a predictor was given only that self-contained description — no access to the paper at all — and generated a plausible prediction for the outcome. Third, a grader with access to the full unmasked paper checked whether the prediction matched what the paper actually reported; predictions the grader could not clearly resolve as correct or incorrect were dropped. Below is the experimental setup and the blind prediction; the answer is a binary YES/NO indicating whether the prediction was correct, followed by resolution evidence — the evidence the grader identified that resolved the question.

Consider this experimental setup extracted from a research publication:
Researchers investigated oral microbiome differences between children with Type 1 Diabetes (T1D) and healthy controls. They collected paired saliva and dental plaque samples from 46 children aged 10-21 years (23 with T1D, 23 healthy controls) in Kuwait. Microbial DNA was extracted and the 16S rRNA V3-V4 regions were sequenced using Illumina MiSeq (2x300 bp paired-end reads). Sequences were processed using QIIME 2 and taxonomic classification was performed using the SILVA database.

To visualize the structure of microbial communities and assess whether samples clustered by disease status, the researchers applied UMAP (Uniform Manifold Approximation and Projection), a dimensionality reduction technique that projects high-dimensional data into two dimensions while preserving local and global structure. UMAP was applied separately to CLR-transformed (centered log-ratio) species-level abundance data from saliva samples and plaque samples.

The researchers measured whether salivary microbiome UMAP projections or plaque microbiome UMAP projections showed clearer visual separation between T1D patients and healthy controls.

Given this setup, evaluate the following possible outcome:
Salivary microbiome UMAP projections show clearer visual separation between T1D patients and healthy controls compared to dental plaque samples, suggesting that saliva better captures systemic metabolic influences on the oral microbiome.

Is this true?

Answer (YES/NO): YES